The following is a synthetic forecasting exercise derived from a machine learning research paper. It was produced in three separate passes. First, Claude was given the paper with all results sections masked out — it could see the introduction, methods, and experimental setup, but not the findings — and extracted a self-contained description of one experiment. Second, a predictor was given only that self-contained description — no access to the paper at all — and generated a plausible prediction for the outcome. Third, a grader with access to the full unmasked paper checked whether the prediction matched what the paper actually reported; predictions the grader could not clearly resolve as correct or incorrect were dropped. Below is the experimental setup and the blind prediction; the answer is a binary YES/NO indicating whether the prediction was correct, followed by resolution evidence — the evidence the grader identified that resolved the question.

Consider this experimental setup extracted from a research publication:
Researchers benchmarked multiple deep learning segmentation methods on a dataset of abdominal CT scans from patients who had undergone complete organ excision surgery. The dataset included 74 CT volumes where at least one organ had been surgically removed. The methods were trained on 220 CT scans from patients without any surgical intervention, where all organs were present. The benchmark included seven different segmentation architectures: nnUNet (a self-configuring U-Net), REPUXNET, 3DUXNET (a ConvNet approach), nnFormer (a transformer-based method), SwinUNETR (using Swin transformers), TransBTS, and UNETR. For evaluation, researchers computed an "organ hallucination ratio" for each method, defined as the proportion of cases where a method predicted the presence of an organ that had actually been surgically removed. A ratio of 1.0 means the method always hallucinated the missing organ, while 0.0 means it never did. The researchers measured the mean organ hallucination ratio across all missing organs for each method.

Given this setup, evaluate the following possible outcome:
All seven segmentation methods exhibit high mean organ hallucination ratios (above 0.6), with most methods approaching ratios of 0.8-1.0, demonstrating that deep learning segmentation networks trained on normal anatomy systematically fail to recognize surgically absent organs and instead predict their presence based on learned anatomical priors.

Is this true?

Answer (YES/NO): NO